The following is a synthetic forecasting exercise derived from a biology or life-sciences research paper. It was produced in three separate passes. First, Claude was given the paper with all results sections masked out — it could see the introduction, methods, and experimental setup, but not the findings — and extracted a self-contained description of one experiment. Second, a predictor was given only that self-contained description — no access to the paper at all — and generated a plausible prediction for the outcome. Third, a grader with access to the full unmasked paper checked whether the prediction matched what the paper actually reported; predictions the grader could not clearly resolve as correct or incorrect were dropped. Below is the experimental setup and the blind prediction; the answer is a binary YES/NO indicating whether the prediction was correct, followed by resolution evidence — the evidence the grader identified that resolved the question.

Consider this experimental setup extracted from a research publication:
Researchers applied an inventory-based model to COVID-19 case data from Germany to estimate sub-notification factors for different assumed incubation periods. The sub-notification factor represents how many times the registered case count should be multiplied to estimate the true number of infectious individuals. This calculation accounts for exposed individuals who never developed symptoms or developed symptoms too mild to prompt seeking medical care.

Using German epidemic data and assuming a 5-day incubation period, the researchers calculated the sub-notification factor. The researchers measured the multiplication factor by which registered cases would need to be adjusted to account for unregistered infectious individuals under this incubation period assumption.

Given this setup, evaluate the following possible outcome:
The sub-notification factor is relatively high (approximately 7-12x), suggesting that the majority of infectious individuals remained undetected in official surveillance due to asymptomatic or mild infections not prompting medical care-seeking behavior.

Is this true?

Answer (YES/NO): NO